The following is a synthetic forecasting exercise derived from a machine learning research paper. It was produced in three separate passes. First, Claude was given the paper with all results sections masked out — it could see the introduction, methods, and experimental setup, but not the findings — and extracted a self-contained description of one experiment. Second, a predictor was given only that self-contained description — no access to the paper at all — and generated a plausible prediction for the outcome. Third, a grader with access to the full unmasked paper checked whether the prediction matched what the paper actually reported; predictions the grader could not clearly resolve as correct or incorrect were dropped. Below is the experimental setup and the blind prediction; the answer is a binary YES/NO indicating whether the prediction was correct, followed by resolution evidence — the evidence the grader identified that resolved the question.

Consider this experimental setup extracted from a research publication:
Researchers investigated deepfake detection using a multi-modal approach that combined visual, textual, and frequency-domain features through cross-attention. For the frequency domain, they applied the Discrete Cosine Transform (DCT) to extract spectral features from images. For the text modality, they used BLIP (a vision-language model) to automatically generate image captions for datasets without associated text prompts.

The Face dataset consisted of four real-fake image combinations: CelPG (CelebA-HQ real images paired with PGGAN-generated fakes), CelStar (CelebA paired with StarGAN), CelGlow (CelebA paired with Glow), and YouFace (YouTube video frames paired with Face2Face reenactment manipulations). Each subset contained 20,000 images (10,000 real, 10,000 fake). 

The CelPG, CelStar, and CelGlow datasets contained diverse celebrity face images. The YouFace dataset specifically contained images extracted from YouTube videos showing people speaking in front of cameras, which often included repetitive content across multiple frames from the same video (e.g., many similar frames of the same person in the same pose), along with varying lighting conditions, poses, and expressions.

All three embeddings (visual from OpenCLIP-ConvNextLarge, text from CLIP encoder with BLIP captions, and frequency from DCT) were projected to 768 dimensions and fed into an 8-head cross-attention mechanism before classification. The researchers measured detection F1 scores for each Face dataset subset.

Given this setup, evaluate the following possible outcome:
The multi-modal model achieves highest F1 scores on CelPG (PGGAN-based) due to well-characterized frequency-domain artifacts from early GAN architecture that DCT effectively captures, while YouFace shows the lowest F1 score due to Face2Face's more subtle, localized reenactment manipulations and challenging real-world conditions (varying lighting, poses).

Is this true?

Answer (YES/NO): NO